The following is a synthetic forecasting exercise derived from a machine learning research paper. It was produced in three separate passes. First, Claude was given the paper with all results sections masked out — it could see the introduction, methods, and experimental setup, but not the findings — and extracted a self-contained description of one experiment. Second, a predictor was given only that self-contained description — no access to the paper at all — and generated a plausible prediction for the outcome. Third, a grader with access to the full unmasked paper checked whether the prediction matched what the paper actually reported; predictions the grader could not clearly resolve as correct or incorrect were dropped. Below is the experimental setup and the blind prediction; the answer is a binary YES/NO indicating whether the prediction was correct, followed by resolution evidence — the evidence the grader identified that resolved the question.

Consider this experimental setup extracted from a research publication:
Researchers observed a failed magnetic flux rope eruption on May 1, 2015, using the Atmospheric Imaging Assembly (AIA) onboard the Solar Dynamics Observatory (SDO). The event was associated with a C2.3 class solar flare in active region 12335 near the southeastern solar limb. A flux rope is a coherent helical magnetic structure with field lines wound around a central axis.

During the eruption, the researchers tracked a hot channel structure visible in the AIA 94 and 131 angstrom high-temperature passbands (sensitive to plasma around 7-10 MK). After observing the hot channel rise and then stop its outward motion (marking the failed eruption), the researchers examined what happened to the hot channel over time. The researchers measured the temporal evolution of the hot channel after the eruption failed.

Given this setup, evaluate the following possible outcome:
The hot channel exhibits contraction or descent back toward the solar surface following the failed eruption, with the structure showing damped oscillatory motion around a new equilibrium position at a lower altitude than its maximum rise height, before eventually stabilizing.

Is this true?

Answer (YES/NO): NO